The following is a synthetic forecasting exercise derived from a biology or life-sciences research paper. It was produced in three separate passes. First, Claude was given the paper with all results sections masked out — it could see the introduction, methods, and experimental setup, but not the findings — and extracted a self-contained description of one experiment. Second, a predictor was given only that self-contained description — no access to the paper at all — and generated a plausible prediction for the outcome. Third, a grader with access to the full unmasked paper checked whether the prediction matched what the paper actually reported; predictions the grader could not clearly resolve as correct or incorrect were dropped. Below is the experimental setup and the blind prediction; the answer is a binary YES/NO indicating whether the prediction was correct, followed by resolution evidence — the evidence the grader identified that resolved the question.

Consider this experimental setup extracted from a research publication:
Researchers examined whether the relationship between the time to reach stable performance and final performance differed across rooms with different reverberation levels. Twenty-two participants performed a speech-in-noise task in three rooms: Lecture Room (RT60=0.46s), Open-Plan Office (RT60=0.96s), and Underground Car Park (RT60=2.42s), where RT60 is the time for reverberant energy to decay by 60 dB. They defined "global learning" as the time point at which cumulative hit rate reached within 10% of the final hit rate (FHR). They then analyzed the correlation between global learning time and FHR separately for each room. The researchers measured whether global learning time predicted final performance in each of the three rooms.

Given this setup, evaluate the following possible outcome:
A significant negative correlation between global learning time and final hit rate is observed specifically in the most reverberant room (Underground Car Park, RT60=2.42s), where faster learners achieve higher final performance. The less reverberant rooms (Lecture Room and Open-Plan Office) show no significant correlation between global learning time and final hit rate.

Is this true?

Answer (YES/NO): NO